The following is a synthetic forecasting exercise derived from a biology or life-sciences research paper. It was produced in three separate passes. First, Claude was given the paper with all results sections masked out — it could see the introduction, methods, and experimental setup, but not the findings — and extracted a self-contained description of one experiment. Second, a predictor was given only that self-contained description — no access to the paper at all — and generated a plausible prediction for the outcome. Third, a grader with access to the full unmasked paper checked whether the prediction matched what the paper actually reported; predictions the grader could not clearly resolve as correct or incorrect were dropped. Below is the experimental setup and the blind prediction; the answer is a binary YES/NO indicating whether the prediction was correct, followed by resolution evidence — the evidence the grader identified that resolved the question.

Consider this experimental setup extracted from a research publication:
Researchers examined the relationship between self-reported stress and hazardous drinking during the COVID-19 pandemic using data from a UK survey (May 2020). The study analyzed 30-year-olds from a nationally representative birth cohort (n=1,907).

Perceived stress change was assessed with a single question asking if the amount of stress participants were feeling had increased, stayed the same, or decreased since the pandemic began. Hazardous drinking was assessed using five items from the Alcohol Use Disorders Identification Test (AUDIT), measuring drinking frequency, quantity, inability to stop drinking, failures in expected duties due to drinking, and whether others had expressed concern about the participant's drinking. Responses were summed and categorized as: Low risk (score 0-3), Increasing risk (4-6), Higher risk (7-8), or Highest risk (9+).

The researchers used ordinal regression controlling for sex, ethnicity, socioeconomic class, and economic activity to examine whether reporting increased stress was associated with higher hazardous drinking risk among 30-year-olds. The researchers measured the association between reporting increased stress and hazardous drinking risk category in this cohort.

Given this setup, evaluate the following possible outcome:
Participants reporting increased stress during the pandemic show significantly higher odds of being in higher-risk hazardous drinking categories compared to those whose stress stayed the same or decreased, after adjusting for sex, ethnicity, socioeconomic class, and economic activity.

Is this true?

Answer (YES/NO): YES